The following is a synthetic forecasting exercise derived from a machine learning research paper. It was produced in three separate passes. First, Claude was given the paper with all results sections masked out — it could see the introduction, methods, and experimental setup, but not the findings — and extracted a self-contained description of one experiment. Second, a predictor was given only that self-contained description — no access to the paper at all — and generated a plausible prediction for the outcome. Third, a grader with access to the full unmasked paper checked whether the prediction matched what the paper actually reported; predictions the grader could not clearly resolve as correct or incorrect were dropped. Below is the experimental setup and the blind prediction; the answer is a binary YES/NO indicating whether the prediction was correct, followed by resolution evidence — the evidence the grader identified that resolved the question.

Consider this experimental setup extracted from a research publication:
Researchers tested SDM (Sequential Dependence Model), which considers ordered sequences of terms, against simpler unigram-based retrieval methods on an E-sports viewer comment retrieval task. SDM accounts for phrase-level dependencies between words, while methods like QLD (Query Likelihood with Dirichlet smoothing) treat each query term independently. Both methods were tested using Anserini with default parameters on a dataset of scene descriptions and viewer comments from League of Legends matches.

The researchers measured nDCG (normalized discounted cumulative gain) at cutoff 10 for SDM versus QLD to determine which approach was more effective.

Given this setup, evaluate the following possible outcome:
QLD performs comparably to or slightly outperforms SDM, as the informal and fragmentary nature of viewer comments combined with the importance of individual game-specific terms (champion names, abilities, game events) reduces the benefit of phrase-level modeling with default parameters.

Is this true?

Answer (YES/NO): YES